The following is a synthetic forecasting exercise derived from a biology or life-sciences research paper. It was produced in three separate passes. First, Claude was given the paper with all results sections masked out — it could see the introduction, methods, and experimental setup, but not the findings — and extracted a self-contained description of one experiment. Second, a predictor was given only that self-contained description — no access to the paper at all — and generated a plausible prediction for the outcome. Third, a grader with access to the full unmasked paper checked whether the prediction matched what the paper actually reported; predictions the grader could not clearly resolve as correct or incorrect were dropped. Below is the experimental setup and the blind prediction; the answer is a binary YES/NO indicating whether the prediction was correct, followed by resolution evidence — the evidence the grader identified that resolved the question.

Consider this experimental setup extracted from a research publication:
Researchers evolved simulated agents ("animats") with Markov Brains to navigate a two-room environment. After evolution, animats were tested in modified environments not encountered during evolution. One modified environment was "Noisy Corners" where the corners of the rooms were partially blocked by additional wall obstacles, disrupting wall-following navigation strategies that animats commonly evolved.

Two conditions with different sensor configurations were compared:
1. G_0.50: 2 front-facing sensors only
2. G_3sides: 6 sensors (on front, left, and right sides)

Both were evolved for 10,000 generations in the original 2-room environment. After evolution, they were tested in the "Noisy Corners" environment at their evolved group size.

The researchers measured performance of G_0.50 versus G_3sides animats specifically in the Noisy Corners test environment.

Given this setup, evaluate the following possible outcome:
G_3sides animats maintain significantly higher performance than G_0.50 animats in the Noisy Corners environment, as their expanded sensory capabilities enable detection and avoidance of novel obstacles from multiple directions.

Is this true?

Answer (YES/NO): NO